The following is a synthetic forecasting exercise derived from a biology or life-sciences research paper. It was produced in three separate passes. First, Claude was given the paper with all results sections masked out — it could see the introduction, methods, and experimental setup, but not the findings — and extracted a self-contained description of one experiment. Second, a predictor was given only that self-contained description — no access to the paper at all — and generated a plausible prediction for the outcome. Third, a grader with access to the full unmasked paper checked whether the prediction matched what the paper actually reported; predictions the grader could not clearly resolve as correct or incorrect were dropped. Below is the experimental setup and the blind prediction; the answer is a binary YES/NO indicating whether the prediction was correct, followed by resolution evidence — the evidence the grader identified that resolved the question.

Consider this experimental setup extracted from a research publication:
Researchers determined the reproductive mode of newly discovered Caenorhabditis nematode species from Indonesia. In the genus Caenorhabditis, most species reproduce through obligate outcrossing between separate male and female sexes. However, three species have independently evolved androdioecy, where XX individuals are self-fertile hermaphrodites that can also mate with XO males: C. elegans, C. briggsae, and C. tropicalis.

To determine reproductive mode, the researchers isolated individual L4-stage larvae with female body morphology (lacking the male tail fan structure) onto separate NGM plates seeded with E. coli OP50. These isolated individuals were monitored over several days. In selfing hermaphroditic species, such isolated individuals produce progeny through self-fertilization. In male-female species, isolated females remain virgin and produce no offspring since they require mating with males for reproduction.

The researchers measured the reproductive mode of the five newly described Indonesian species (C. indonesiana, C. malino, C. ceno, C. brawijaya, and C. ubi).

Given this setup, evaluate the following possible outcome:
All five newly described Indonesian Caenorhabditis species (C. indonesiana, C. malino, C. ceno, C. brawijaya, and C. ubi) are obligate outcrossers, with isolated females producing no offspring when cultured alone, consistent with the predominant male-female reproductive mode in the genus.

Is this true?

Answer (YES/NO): YES